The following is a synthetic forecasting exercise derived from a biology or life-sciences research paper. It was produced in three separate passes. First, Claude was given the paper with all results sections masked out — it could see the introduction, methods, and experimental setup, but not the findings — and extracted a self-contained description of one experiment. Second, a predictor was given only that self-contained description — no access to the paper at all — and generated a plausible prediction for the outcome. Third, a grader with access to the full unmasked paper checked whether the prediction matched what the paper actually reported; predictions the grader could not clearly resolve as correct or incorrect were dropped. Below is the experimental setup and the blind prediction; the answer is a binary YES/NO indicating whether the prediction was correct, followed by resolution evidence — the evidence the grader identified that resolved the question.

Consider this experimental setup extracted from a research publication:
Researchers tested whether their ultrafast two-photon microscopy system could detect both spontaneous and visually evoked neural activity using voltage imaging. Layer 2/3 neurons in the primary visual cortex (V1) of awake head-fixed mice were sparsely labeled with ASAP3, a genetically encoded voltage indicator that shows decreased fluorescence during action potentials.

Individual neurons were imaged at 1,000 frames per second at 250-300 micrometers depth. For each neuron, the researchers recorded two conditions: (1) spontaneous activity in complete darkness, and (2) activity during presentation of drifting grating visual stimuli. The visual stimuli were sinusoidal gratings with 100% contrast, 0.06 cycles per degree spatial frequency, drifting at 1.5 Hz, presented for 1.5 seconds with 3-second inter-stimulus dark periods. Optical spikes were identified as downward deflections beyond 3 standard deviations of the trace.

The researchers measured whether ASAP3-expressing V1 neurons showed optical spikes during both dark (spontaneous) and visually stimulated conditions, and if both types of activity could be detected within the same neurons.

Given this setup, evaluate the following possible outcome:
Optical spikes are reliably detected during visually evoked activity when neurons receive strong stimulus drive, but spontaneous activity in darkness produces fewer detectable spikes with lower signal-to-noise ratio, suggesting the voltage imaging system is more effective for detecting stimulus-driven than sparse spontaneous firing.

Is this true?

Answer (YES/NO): NO